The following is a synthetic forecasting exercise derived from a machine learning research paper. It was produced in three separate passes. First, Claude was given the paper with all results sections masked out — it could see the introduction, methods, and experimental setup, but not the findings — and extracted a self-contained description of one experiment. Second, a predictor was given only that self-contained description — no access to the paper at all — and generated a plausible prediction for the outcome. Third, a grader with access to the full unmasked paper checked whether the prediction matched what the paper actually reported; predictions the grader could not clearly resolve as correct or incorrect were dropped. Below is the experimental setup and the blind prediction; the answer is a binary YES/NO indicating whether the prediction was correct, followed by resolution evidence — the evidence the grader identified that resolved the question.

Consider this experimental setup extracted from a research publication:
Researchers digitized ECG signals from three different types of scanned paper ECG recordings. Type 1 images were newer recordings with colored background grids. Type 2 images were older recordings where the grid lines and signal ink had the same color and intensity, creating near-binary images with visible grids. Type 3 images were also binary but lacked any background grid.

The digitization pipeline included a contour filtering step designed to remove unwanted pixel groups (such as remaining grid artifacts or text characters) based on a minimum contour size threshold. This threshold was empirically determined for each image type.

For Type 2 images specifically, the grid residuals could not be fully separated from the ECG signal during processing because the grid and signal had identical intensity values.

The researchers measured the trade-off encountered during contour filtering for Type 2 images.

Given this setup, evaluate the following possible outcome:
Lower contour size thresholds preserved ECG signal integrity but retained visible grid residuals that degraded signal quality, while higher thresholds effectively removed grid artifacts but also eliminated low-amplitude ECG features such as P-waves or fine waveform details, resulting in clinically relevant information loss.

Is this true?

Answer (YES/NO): NO